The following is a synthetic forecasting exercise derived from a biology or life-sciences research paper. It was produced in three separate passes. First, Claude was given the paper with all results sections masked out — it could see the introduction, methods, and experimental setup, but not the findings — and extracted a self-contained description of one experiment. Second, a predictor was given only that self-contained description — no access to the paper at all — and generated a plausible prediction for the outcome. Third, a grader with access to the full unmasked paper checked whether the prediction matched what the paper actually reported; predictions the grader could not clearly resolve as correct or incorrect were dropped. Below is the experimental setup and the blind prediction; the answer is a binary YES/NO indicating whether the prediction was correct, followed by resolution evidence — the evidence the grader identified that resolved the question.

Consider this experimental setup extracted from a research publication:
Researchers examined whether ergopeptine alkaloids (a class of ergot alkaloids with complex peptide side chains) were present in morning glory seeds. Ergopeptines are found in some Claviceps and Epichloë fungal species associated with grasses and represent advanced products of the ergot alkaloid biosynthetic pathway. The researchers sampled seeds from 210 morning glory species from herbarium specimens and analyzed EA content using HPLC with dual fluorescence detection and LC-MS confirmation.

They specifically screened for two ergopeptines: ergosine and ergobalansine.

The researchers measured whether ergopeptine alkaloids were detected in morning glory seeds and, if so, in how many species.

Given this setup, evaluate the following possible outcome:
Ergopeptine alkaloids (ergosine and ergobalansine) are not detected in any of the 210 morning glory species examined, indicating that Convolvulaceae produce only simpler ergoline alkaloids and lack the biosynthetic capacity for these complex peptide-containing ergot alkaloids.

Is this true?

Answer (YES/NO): NO